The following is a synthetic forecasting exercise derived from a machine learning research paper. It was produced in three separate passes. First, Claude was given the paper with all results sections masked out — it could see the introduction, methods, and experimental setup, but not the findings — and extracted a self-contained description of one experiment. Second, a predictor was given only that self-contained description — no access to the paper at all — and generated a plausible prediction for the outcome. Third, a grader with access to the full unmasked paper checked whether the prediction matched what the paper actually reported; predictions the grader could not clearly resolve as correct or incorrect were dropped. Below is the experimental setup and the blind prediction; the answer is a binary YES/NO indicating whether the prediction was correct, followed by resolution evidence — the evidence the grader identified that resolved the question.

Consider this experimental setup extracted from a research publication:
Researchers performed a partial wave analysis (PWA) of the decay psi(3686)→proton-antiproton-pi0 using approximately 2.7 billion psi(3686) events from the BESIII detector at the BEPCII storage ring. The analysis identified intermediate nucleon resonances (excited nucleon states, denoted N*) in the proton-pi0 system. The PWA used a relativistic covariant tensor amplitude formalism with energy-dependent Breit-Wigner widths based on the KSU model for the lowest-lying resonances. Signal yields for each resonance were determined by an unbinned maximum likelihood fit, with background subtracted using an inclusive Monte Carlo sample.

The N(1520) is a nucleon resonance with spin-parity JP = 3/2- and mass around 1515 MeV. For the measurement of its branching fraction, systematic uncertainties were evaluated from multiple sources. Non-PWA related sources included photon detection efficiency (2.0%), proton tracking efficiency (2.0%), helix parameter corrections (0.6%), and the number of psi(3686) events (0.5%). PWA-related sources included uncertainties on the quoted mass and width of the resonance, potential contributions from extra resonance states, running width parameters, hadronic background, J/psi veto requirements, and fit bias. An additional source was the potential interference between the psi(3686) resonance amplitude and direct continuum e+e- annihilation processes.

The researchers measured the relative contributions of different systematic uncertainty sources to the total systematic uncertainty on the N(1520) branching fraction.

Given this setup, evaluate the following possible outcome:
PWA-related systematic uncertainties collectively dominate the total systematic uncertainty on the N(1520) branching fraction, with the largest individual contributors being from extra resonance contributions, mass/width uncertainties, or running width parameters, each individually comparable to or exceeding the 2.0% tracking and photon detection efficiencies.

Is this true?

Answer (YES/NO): NO